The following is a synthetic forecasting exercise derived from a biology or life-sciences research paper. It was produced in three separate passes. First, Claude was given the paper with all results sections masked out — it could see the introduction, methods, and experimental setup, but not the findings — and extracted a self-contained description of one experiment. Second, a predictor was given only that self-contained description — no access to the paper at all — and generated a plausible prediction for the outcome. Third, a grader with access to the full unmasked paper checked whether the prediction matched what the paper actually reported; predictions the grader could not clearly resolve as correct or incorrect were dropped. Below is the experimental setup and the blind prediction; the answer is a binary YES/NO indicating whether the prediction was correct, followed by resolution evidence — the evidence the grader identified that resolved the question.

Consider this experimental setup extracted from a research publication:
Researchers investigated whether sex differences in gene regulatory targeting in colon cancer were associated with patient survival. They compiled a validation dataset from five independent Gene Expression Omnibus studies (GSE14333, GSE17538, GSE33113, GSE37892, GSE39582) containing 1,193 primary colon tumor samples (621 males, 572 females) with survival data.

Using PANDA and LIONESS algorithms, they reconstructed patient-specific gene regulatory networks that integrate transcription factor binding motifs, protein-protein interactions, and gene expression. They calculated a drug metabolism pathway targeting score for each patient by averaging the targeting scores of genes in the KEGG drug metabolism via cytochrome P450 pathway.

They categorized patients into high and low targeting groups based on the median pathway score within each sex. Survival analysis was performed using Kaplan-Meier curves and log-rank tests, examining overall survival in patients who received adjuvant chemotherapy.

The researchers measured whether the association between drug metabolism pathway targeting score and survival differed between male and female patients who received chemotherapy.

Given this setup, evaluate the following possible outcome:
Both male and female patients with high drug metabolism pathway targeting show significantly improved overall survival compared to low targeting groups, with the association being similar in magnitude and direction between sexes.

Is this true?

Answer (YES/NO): NO